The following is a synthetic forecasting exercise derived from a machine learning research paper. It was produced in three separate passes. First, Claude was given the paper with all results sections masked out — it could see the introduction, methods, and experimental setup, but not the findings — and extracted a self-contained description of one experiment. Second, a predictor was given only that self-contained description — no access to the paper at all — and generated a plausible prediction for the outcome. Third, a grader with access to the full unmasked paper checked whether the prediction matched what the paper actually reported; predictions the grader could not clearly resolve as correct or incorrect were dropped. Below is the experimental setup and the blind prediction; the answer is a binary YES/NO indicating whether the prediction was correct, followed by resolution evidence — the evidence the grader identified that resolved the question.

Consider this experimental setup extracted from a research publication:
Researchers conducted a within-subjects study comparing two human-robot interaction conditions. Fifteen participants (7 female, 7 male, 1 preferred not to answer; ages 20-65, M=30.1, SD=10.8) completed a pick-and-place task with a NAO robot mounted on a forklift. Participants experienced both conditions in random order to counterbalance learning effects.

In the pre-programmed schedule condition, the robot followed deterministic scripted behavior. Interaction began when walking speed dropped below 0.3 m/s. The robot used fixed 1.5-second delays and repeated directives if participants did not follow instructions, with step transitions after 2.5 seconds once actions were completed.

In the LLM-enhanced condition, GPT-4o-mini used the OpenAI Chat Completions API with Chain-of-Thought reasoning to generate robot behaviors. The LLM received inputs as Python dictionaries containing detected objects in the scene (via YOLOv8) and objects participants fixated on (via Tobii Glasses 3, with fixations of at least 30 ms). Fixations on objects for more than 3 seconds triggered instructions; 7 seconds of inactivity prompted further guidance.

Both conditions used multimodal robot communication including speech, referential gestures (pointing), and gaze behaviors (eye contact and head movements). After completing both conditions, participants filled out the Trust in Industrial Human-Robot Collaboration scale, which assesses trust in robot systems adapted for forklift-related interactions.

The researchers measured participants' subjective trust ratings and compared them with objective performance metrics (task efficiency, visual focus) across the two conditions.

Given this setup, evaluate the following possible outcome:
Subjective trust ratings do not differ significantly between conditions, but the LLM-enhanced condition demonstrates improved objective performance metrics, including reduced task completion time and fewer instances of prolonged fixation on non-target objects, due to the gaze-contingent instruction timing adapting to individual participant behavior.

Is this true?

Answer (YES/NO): NO